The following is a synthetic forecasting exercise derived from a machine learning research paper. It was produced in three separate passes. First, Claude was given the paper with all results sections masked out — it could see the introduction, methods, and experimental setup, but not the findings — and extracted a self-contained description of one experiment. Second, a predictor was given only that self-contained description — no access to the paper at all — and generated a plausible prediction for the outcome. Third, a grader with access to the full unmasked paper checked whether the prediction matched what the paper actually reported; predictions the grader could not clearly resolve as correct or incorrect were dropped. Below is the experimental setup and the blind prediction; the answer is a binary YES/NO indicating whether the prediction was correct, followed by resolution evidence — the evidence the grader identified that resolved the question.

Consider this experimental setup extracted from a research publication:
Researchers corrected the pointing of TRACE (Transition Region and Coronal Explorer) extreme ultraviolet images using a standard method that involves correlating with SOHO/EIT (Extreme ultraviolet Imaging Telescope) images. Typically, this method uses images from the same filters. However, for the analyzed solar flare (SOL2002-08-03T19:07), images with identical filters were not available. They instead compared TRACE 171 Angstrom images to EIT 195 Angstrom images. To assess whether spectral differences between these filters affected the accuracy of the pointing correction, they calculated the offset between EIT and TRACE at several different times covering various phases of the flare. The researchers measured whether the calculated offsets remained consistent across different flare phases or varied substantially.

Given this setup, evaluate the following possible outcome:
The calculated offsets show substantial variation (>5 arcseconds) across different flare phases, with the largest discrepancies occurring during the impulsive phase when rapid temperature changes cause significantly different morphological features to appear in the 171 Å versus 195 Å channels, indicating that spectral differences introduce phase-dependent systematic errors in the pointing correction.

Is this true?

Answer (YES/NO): NO